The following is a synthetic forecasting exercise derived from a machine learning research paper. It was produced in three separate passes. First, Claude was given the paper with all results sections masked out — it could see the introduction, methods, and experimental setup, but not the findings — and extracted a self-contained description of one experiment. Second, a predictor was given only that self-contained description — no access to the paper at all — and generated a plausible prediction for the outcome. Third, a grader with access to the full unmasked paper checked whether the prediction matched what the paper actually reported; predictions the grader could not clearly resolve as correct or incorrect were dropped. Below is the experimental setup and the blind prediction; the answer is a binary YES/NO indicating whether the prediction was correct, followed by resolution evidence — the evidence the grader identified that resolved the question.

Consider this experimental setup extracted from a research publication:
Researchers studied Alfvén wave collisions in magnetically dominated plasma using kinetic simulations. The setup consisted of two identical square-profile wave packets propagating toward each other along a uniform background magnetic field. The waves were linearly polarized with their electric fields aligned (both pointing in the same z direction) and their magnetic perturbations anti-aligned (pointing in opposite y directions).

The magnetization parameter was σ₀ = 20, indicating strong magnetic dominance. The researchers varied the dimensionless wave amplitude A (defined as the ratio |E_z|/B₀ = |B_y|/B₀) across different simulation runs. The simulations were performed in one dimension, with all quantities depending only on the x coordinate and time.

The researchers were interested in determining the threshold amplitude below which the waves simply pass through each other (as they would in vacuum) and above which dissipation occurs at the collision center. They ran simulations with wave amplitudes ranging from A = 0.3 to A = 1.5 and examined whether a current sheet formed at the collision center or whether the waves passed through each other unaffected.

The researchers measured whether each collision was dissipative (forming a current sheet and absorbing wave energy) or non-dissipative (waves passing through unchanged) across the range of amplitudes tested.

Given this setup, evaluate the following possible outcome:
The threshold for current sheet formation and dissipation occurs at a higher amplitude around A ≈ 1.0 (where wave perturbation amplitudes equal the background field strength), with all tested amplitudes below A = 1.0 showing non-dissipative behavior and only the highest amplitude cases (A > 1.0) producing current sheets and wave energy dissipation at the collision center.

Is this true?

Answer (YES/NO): NO